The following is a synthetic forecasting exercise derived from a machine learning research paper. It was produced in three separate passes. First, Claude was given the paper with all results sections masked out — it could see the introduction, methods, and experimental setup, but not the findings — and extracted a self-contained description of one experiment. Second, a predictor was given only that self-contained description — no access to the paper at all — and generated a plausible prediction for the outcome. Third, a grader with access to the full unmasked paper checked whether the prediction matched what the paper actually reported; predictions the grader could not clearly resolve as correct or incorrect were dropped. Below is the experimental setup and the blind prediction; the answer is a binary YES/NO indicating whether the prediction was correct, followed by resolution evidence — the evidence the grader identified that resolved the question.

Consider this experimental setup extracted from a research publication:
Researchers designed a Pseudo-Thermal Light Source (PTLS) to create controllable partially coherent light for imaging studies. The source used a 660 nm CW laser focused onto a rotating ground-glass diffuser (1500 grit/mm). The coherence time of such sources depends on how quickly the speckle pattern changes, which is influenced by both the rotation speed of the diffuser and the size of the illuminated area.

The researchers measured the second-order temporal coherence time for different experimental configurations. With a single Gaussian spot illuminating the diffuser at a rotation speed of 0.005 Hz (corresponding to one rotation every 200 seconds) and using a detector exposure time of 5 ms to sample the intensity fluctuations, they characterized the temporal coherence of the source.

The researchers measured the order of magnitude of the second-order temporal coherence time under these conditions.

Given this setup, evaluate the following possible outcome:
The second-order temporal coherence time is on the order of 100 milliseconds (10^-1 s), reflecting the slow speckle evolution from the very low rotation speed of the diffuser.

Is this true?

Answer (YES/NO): YES